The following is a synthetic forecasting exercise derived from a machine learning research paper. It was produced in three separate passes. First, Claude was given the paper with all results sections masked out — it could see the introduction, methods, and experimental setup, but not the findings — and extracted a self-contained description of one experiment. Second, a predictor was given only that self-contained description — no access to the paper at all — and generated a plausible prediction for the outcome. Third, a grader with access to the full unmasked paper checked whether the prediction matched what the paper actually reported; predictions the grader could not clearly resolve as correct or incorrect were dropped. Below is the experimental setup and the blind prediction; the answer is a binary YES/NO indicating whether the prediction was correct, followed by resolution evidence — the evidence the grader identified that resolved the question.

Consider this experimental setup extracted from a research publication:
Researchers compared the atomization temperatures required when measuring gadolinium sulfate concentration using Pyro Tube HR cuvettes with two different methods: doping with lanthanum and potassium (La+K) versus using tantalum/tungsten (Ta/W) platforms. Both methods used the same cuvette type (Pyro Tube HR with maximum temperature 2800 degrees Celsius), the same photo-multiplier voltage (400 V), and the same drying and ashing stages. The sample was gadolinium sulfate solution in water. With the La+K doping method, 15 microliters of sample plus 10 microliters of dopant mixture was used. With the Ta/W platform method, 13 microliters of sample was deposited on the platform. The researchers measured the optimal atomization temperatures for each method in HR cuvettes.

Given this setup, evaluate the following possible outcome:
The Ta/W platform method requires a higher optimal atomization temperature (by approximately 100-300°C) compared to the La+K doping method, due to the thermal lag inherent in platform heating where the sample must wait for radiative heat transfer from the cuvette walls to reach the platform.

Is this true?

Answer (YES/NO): NO